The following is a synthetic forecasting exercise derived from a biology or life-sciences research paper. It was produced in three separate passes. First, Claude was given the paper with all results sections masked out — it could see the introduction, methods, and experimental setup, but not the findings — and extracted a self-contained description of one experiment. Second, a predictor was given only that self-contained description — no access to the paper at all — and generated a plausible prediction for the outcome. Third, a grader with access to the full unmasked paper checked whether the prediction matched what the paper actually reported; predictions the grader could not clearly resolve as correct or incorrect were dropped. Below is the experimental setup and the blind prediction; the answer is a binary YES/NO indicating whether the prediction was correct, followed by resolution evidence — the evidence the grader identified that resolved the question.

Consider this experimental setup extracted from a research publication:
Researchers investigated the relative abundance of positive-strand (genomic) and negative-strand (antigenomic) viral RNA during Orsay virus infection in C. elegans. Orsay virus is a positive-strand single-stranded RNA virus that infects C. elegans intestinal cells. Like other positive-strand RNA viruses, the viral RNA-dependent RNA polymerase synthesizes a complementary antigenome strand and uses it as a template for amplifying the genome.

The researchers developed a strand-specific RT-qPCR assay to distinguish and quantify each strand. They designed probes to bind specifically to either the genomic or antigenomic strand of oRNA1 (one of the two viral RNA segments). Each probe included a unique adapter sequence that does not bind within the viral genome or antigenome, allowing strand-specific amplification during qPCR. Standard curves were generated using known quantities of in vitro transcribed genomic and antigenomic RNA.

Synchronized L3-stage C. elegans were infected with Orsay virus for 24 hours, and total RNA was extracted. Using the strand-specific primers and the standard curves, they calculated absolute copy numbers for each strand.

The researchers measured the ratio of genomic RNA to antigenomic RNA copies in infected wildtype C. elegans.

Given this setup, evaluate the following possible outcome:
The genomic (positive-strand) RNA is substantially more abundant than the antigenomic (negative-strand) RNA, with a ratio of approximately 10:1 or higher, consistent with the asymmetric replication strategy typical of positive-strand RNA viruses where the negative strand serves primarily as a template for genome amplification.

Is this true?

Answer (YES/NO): YES